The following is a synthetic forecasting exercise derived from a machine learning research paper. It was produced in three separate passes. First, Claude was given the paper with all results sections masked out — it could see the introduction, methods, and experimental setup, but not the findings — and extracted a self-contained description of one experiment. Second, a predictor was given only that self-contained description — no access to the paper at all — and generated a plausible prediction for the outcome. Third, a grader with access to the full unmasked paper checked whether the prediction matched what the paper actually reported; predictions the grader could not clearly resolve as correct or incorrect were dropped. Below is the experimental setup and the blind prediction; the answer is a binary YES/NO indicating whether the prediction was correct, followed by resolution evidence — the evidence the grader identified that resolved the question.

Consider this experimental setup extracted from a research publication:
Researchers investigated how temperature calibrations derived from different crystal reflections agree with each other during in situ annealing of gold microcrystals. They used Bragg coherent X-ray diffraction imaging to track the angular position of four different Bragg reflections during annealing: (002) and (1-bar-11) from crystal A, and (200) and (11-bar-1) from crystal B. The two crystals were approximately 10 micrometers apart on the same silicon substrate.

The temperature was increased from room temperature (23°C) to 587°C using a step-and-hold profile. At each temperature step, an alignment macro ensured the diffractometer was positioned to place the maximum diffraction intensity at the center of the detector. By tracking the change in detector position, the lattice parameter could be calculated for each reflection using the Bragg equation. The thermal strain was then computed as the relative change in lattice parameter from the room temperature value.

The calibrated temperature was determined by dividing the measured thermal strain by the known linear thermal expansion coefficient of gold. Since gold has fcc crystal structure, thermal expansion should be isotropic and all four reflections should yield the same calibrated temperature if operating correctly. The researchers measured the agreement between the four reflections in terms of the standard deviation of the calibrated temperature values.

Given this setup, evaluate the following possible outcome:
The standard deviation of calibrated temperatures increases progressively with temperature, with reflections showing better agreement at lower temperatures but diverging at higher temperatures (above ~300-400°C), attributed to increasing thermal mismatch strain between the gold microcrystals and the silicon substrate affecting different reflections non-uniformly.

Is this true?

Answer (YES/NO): NO